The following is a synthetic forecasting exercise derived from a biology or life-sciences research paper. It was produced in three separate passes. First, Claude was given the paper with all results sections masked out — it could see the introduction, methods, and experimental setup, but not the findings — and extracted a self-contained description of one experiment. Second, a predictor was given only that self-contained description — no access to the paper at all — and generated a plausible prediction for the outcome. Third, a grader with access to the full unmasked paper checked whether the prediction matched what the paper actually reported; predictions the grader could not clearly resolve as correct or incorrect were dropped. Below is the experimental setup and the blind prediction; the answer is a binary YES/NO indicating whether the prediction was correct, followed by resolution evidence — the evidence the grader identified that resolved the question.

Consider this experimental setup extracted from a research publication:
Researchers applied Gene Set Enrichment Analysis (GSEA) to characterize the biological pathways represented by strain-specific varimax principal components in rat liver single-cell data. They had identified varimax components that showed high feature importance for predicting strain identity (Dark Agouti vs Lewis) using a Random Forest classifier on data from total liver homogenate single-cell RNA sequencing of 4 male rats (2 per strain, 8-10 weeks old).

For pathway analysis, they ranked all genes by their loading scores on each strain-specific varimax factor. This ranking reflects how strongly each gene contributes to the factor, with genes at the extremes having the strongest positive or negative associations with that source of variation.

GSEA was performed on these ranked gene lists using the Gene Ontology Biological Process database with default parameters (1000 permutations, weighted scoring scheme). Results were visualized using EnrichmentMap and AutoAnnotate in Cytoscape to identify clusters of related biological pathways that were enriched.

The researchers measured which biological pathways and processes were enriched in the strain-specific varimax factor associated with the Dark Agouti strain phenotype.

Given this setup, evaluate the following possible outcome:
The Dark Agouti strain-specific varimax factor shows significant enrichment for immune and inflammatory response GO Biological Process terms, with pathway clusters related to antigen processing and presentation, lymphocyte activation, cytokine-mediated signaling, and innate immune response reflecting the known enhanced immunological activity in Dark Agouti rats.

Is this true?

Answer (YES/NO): NO